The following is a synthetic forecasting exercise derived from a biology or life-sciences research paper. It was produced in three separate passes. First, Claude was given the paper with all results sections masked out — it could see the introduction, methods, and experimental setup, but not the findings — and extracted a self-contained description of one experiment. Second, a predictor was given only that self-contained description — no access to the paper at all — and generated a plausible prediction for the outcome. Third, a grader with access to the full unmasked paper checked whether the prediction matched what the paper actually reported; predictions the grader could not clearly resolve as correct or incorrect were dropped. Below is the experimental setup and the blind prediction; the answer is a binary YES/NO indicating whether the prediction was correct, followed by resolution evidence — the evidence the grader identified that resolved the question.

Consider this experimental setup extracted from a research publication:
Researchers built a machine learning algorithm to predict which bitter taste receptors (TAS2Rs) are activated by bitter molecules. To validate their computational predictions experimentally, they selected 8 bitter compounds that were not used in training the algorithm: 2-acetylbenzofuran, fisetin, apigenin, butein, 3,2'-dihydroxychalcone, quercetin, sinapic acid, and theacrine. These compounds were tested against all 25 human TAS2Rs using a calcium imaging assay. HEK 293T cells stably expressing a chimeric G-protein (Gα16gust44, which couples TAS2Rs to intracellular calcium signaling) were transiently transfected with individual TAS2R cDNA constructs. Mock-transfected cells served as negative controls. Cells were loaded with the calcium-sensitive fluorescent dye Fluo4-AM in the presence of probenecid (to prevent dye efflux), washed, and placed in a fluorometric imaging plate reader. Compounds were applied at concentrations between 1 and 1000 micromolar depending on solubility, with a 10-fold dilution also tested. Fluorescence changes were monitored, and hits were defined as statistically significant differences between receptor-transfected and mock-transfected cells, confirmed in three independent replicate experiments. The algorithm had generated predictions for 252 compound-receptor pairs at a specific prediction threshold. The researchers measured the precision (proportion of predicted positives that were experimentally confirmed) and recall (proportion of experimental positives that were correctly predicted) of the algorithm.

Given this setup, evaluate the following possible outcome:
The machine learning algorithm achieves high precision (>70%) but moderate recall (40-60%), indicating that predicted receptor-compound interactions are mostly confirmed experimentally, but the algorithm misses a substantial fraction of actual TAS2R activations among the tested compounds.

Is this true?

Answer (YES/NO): YES